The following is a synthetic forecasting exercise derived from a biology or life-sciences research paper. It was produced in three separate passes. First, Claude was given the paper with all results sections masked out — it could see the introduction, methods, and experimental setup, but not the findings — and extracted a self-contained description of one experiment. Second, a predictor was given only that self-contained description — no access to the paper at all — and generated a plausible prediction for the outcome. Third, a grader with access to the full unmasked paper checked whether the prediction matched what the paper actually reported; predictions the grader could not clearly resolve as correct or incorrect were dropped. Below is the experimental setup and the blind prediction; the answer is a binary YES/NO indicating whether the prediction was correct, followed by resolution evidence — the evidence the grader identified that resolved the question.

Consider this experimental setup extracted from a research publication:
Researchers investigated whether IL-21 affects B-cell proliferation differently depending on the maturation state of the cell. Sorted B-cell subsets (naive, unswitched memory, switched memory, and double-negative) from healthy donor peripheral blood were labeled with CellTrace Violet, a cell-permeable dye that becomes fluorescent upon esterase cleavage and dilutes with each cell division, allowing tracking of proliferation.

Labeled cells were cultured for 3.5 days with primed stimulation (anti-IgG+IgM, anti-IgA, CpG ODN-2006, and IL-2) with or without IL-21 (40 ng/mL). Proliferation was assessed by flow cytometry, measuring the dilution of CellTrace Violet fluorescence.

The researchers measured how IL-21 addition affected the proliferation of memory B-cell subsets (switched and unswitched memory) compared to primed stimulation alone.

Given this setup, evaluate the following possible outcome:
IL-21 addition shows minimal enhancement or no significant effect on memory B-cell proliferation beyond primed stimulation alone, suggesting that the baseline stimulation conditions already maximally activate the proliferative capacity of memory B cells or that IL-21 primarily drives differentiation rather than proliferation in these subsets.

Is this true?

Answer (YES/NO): NO